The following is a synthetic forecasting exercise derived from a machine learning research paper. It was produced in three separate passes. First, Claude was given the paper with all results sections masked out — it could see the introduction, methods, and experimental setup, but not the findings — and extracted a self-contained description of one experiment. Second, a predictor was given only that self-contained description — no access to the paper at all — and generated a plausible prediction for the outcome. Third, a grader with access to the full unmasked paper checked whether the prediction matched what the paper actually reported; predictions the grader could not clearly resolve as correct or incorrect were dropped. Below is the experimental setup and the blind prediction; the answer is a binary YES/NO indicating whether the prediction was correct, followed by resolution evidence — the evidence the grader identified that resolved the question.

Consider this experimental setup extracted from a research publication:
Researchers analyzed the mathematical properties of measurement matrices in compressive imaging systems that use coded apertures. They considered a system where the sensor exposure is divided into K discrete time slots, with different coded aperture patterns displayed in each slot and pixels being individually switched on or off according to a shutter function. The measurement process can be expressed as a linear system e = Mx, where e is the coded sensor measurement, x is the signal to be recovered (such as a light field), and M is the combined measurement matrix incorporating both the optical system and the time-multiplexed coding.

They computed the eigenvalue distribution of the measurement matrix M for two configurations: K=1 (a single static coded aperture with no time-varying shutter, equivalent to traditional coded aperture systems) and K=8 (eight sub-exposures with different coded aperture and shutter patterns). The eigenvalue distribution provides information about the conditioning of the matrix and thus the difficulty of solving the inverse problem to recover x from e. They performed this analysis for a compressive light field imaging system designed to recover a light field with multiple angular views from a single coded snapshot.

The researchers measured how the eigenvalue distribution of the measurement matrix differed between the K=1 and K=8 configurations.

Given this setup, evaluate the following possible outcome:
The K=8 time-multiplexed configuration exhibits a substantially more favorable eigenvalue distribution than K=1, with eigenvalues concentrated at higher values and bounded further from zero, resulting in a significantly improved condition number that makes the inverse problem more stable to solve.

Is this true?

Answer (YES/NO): NO